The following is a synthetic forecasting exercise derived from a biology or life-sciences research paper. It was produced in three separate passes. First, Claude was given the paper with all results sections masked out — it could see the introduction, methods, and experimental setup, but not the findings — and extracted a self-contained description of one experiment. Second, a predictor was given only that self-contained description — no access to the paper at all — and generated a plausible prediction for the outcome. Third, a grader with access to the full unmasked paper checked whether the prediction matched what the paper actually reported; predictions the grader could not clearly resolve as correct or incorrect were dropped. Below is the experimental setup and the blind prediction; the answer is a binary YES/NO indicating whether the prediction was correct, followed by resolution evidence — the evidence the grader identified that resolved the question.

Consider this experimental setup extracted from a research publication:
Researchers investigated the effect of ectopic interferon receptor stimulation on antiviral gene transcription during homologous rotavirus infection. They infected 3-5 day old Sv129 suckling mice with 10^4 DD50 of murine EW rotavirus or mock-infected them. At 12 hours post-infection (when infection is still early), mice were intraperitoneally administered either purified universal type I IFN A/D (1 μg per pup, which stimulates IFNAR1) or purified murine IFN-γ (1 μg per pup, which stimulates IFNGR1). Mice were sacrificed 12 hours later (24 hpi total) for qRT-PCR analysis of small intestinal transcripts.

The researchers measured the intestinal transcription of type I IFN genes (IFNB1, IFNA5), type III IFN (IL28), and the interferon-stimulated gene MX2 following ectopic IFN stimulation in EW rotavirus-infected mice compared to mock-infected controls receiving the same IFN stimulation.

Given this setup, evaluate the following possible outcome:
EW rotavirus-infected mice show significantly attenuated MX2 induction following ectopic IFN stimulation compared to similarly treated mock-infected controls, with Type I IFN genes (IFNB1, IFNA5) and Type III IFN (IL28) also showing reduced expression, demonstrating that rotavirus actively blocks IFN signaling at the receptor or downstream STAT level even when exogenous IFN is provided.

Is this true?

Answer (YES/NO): YES